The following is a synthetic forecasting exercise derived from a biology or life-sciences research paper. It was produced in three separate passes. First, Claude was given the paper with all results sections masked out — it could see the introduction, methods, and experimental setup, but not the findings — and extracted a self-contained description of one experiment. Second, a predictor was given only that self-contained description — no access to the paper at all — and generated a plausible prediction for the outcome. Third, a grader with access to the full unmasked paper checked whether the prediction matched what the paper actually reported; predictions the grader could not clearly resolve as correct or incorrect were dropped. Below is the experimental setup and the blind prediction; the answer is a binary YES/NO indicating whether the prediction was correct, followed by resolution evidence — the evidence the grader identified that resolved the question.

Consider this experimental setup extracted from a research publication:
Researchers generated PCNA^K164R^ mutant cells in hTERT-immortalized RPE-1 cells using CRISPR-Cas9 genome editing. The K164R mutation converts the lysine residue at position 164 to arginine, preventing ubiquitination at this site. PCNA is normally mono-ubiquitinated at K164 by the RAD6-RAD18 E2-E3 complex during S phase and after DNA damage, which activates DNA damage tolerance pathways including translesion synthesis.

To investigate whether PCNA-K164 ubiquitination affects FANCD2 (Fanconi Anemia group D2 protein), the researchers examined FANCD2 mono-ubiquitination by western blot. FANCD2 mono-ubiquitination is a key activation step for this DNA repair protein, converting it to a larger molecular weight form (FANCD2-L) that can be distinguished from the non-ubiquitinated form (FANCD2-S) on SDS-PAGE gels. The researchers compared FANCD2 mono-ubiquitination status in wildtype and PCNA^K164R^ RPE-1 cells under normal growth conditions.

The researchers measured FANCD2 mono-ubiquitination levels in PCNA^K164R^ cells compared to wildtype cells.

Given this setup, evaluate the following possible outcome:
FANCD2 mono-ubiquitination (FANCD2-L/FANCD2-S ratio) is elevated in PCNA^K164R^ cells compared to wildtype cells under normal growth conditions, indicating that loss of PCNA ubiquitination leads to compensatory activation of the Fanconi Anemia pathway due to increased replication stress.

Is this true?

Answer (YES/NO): NO